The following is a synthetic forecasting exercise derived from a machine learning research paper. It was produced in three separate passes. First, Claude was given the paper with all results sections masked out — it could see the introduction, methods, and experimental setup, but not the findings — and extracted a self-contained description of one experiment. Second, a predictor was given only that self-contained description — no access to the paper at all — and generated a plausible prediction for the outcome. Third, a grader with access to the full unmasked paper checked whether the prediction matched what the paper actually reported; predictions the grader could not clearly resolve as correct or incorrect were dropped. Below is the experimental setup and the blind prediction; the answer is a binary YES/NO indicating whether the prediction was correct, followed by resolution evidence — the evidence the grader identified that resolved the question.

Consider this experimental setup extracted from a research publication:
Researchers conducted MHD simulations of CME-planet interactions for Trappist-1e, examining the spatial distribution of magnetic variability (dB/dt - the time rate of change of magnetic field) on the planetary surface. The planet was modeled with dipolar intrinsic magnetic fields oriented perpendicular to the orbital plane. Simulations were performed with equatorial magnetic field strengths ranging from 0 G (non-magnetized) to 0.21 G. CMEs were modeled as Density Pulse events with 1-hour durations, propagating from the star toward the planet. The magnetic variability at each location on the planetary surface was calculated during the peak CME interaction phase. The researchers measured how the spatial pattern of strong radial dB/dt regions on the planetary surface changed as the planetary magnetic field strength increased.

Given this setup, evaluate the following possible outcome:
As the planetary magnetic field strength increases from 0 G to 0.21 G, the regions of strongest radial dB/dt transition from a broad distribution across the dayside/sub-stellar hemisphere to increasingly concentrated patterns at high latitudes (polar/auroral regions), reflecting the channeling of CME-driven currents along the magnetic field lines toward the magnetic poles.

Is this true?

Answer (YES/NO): NO